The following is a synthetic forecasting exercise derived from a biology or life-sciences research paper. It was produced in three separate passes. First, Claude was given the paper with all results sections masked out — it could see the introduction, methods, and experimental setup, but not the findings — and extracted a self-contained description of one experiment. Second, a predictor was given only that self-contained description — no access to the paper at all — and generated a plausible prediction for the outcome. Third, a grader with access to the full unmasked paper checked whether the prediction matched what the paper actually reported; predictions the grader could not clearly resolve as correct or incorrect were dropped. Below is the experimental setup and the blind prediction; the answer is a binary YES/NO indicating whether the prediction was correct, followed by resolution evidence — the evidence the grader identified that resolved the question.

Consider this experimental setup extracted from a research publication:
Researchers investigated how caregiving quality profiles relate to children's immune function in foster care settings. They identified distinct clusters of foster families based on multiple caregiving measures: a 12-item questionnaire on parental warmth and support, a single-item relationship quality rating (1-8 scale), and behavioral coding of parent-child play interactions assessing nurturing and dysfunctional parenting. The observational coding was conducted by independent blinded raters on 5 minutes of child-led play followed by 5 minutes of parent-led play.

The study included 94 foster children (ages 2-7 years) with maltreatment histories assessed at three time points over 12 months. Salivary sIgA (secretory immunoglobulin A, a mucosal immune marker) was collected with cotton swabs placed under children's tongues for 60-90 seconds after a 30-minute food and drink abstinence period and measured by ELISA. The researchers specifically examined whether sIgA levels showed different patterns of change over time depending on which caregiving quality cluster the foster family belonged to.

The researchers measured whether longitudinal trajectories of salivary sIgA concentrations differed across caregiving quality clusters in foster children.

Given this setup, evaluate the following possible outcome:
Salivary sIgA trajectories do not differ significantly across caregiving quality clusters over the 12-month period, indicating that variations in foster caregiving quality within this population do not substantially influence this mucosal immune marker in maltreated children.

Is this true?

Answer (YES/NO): NO